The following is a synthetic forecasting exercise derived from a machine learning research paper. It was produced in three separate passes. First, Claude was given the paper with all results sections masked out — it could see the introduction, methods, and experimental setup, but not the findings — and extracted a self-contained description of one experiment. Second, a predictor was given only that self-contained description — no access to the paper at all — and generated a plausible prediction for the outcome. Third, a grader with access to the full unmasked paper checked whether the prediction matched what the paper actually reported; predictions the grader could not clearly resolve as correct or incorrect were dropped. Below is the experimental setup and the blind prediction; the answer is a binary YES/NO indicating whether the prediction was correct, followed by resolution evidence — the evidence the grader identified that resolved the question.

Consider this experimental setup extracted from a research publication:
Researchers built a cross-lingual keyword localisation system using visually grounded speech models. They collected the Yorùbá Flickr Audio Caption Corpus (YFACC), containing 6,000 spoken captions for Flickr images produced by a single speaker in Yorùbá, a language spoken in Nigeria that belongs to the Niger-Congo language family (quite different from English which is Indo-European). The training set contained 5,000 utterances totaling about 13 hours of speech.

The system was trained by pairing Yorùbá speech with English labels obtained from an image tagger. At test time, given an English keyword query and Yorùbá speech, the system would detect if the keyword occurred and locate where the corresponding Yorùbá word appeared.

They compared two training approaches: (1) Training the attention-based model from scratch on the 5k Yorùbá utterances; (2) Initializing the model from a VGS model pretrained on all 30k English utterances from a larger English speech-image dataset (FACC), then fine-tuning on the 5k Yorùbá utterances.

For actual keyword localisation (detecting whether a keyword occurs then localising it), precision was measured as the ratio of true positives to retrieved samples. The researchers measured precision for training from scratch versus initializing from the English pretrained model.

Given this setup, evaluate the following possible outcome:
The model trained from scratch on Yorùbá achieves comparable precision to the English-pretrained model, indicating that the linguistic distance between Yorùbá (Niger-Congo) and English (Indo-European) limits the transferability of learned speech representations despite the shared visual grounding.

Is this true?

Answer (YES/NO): NO